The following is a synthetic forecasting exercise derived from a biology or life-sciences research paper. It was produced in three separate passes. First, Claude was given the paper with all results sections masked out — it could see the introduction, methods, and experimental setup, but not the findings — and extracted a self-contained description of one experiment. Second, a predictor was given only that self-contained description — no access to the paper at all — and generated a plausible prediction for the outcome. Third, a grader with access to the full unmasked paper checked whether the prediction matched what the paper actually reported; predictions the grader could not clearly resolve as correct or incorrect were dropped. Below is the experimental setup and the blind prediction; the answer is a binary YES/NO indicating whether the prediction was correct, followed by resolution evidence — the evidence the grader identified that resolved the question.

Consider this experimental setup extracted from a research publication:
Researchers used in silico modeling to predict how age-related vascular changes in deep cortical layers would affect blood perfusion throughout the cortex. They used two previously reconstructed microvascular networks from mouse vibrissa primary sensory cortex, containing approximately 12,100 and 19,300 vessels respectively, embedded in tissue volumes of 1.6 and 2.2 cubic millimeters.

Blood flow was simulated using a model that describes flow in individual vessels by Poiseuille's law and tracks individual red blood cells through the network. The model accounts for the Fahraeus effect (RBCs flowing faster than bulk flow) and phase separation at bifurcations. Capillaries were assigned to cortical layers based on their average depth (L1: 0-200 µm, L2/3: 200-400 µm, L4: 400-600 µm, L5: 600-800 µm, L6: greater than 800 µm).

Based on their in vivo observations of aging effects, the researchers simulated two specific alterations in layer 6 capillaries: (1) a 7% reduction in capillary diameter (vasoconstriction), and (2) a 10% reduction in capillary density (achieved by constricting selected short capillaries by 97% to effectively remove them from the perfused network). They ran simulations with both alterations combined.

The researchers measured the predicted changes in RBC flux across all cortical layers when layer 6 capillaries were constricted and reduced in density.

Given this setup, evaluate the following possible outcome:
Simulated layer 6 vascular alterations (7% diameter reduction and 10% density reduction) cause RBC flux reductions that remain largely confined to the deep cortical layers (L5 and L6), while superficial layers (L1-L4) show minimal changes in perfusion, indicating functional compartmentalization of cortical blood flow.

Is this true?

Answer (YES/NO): NO